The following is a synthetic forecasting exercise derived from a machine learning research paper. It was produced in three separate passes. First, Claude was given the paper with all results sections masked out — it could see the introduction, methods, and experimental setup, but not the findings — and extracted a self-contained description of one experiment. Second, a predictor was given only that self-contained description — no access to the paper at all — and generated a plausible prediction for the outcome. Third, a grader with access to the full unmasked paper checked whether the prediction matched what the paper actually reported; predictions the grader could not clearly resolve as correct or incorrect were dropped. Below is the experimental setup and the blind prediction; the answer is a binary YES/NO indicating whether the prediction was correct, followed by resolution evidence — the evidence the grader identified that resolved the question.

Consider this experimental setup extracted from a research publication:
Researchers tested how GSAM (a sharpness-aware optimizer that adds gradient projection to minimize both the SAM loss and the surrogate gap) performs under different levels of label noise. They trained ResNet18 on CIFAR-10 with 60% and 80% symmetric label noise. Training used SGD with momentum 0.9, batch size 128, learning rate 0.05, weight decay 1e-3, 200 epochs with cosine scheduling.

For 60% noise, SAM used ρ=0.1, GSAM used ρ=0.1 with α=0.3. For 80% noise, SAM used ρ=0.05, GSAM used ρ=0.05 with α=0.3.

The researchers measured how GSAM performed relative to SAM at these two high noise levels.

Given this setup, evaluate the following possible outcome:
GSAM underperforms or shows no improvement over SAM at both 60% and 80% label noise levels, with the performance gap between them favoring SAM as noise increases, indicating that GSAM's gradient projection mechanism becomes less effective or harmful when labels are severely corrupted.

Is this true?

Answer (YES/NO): NO